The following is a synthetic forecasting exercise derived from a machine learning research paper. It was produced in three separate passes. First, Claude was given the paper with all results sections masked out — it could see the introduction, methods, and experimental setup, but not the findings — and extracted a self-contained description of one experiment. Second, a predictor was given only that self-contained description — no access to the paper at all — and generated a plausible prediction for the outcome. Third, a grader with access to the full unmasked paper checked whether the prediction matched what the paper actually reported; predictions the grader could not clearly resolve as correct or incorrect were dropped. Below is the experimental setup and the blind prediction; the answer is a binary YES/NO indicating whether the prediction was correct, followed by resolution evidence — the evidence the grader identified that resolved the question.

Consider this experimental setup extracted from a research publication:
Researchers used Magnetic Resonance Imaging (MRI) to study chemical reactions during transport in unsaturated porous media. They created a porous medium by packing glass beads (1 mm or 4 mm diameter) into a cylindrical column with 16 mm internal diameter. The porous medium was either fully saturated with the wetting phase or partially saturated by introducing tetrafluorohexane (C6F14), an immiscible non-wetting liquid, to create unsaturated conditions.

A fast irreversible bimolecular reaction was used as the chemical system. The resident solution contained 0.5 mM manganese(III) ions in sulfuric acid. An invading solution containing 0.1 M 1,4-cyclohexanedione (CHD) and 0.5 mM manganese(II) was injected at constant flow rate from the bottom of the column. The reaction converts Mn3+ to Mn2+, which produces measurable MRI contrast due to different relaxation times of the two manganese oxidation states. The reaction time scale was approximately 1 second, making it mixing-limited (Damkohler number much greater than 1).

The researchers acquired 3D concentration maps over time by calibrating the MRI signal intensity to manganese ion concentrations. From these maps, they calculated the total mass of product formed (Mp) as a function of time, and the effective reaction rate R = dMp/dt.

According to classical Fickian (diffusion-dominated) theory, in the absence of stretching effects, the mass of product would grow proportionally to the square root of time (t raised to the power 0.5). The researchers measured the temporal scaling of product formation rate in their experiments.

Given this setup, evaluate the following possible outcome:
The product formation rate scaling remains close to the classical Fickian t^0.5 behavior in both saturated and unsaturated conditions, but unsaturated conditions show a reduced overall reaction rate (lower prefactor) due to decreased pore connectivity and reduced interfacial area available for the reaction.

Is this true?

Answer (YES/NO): NO